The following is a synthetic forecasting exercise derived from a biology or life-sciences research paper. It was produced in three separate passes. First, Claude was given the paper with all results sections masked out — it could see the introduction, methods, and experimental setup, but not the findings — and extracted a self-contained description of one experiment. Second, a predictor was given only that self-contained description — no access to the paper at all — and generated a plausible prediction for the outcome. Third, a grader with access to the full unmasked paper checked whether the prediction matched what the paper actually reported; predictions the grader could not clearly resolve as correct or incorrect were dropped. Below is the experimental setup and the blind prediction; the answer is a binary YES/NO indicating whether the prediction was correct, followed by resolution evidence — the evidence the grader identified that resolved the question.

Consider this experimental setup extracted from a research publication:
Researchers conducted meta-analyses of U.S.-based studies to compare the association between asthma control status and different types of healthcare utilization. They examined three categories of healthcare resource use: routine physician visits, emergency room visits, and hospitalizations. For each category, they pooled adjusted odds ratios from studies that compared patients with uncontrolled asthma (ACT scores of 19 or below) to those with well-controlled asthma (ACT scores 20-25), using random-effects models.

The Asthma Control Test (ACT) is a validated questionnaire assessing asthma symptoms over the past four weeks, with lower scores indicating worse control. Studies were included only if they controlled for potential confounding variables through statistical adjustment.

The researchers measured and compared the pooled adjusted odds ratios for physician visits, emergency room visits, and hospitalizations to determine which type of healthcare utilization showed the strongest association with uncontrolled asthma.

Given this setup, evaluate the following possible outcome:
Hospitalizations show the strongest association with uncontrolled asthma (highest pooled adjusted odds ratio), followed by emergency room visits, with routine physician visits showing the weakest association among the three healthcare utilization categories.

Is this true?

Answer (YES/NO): NO